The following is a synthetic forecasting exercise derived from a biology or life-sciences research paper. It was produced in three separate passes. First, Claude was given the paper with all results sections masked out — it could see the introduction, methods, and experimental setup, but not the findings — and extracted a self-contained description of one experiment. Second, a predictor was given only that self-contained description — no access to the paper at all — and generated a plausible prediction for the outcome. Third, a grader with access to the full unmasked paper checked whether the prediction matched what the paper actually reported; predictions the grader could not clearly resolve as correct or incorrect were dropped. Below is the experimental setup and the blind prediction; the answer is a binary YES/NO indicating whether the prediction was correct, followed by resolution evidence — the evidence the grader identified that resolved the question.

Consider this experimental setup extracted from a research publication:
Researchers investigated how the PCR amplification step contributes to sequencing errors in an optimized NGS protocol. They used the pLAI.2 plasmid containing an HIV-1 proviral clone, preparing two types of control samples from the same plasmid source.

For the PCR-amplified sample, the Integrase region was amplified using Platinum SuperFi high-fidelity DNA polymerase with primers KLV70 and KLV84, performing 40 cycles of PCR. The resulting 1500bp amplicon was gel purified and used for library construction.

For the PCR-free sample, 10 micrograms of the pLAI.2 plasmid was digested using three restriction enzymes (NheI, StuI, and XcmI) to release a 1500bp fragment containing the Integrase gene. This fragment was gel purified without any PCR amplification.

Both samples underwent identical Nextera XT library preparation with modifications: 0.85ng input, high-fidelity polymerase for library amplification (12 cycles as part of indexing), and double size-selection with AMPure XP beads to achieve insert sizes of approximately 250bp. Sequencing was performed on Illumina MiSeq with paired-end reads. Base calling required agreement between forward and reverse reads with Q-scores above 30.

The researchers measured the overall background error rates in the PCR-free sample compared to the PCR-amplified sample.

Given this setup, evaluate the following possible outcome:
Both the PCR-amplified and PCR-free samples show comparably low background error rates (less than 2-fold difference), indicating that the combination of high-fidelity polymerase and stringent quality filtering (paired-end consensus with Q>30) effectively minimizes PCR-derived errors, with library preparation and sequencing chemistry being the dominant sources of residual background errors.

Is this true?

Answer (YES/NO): YES